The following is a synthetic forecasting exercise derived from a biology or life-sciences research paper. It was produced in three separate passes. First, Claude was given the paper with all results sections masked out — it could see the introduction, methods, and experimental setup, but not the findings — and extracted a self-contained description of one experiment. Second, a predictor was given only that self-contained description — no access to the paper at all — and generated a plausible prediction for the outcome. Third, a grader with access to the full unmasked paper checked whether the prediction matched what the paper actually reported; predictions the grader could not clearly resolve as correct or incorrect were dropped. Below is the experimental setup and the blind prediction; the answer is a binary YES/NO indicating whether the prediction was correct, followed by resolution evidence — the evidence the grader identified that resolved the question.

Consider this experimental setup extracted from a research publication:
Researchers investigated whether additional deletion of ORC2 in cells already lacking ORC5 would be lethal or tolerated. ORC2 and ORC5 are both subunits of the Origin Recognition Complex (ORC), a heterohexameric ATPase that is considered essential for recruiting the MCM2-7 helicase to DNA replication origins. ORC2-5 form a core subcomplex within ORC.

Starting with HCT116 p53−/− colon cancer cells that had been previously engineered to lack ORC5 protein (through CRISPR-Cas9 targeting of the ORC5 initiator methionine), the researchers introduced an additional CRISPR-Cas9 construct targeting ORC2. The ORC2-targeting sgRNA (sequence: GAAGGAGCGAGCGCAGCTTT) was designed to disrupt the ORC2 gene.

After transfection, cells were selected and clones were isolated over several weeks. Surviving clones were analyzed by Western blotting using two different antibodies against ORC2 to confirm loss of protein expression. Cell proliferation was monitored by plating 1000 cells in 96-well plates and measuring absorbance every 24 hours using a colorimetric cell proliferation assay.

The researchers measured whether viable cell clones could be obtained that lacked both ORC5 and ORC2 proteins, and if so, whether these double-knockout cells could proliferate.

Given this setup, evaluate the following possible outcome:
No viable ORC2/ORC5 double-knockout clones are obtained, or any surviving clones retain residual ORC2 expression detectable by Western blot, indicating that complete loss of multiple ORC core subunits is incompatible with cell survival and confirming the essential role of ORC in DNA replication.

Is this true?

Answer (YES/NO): NO